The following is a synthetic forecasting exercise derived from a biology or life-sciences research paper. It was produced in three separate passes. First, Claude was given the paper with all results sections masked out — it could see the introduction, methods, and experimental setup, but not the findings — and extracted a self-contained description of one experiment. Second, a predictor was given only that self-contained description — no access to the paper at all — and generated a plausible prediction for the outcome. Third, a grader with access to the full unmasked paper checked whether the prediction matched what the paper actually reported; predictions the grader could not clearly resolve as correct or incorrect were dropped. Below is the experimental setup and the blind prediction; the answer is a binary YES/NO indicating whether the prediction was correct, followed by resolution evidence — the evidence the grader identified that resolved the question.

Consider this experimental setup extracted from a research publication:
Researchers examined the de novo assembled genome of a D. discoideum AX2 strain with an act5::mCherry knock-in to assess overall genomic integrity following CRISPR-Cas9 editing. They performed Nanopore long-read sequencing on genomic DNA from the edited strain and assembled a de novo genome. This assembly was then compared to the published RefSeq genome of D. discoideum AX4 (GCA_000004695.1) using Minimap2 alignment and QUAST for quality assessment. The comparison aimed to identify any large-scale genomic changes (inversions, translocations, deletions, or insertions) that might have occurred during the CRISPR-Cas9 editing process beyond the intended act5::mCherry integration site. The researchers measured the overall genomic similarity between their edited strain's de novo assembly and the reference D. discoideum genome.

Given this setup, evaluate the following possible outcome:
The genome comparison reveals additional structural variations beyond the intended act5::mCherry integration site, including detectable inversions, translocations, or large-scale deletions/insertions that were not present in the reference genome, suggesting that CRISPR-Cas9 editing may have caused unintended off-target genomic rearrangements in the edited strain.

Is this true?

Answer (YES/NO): NO